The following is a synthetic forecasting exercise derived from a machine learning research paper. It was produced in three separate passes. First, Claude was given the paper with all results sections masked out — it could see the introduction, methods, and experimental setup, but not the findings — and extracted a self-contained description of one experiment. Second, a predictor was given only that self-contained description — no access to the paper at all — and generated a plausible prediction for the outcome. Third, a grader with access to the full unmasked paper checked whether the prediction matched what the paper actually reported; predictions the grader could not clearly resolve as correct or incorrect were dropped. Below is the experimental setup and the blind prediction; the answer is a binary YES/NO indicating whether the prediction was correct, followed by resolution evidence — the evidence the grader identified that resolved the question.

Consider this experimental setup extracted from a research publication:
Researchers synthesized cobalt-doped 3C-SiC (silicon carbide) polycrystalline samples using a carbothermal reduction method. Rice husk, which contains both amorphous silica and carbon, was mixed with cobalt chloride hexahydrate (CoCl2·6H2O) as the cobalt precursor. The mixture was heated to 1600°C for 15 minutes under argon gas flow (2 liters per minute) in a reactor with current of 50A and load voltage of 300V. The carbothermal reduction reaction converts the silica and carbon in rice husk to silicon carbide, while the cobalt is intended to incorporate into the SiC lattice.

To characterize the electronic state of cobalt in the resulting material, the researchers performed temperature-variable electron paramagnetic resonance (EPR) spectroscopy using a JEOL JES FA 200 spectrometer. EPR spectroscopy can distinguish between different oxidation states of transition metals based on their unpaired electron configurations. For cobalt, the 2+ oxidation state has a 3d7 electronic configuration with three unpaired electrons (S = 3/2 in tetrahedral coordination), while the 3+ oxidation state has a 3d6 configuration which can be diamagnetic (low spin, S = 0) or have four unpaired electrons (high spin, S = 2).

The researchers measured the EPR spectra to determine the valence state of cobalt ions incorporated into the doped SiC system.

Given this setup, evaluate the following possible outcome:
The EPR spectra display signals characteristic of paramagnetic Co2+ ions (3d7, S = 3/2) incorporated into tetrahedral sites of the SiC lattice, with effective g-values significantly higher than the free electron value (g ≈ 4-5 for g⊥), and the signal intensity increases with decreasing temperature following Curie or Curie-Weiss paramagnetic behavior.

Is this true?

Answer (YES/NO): NO